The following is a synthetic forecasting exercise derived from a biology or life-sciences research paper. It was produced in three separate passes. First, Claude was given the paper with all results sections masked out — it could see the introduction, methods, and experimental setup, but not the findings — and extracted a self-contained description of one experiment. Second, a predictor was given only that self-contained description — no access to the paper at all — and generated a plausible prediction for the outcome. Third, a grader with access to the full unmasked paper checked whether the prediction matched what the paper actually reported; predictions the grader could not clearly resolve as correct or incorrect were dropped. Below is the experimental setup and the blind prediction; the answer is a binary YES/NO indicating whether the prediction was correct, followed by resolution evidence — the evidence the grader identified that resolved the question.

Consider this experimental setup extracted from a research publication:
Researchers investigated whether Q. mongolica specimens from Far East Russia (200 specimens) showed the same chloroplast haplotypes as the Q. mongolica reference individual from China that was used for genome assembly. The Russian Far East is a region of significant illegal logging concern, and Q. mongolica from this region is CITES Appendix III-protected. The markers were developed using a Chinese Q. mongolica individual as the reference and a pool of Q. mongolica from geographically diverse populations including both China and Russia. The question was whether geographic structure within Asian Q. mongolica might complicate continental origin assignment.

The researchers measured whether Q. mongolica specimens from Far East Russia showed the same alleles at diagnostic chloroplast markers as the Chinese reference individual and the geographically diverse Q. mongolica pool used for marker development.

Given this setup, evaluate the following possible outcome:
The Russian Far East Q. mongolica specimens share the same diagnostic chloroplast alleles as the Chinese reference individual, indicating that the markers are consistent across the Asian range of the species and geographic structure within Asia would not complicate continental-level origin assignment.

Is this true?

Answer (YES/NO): YES